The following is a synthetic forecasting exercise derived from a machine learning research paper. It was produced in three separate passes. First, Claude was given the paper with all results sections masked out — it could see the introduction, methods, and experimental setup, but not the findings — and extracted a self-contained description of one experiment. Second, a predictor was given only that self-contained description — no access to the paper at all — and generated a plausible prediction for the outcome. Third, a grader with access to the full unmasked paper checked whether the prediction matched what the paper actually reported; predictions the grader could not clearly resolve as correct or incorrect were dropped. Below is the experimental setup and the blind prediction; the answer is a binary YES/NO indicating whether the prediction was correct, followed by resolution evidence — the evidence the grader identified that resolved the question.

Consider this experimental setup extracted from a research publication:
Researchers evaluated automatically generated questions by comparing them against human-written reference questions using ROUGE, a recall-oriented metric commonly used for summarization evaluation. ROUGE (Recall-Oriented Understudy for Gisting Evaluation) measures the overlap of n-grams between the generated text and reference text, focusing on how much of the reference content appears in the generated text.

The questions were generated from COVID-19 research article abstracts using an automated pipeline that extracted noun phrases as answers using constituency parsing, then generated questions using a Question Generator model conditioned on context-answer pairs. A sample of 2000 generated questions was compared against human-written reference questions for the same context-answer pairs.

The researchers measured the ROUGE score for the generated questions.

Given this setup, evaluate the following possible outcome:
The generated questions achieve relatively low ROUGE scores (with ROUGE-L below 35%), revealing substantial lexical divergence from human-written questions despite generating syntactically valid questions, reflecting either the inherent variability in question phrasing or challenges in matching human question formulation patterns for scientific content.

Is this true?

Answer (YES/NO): YES